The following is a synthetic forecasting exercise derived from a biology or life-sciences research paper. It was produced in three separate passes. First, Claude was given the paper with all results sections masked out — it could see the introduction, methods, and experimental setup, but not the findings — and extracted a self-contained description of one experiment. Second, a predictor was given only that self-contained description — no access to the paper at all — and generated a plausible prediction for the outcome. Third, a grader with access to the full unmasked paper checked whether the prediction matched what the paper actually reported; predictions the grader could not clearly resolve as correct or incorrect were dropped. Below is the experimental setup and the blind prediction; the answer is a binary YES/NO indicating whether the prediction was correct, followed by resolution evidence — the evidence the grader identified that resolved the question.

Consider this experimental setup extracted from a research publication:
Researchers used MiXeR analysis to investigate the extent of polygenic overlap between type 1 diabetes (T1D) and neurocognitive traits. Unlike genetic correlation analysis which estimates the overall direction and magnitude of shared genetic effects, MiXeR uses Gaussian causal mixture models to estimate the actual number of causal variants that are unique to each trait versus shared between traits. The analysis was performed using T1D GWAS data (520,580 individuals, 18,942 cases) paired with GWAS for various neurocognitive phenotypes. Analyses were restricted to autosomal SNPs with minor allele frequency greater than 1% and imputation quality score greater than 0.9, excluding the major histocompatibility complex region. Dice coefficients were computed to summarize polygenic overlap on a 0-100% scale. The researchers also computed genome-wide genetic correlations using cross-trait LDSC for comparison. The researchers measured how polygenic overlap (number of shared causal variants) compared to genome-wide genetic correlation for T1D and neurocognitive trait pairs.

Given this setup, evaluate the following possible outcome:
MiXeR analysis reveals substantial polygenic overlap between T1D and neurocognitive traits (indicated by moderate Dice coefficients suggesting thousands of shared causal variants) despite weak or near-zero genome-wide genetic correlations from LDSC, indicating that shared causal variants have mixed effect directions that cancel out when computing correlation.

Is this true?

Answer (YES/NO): NO